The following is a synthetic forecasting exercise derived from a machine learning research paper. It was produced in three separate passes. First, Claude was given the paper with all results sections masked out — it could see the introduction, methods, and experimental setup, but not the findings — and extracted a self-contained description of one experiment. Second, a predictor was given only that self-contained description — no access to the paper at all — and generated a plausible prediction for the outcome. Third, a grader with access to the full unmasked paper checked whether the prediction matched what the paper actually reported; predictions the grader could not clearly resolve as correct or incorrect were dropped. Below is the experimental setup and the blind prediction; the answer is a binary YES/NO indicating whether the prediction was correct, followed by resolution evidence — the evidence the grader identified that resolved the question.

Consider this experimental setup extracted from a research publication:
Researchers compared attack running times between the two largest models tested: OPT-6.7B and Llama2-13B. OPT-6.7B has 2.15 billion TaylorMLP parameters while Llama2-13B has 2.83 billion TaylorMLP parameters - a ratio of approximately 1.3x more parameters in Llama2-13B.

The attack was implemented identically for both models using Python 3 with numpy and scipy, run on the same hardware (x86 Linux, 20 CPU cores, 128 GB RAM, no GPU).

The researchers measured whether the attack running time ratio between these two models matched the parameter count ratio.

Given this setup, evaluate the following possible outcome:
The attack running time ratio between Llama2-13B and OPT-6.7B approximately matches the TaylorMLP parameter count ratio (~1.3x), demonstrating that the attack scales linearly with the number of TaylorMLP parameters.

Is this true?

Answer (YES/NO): YES